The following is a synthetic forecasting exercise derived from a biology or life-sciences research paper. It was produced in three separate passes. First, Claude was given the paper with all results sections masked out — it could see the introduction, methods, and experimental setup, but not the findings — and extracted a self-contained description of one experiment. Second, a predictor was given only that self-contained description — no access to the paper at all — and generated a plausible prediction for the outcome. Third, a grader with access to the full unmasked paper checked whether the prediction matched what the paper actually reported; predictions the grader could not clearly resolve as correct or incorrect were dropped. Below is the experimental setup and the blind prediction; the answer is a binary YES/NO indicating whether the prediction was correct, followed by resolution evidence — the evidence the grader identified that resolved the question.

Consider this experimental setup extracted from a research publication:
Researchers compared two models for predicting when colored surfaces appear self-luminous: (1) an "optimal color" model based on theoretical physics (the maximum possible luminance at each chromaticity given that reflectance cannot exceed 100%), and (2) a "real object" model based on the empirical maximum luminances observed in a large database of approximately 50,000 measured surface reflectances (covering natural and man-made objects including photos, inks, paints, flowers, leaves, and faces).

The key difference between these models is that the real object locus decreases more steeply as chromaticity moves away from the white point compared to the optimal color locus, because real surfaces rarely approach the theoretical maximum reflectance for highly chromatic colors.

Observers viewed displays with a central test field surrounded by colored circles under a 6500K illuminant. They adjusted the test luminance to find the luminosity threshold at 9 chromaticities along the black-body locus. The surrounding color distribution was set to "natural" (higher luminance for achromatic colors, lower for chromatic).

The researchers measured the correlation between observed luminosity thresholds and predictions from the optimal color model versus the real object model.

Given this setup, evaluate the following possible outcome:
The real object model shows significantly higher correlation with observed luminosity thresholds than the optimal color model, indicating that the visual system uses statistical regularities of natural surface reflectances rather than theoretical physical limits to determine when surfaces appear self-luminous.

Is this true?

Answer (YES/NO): NO